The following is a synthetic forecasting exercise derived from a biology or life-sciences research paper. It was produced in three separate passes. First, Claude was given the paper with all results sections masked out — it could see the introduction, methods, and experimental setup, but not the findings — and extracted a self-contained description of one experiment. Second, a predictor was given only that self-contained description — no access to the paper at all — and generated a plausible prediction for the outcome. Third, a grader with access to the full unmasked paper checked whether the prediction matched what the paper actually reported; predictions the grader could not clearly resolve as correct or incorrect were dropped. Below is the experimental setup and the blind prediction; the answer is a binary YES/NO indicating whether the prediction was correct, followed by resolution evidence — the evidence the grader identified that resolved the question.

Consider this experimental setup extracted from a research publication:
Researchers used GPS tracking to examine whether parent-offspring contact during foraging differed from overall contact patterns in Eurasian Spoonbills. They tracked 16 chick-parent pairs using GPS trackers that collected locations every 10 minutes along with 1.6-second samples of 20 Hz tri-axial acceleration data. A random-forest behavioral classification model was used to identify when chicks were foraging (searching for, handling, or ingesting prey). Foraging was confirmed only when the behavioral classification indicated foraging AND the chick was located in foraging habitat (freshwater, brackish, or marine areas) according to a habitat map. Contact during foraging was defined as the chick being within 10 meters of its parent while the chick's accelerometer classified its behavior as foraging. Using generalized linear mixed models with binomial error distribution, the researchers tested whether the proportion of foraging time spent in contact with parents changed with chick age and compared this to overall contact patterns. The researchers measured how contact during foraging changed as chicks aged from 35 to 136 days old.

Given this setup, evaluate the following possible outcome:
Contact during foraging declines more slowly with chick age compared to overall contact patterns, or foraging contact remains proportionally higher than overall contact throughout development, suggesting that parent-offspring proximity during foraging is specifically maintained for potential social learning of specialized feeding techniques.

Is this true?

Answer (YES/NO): NO